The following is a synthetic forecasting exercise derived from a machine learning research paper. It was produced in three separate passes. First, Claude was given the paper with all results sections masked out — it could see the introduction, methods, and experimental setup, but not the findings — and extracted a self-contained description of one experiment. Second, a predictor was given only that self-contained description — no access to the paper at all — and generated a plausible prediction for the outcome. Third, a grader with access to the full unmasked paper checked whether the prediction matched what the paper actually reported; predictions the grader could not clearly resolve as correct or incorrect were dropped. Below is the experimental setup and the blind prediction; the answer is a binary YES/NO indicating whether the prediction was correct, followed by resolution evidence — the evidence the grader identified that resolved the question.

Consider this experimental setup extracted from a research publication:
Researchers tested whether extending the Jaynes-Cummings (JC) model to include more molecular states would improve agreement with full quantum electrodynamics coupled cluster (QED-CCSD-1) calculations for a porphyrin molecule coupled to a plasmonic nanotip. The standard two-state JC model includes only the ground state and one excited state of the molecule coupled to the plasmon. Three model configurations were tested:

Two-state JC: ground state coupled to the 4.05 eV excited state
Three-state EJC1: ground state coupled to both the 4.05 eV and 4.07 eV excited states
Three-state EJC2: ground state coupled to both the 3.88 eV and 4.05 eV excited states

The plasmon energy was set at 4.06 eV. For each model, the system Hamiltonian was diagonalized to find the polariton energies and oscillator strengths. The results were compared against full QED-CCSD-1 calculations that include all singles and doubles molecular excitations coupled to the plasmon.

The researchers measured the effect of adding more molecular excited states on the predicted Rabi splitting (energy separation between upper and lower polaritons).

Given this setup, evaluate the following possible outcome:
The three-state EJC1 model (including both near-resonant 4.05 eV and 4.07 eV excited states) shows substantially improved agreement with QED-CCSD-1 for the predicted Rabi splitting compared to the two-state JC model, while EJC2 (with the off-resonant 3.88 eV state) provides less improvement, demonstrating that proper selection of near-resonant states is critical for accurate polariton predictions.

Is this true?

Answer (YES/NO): NO